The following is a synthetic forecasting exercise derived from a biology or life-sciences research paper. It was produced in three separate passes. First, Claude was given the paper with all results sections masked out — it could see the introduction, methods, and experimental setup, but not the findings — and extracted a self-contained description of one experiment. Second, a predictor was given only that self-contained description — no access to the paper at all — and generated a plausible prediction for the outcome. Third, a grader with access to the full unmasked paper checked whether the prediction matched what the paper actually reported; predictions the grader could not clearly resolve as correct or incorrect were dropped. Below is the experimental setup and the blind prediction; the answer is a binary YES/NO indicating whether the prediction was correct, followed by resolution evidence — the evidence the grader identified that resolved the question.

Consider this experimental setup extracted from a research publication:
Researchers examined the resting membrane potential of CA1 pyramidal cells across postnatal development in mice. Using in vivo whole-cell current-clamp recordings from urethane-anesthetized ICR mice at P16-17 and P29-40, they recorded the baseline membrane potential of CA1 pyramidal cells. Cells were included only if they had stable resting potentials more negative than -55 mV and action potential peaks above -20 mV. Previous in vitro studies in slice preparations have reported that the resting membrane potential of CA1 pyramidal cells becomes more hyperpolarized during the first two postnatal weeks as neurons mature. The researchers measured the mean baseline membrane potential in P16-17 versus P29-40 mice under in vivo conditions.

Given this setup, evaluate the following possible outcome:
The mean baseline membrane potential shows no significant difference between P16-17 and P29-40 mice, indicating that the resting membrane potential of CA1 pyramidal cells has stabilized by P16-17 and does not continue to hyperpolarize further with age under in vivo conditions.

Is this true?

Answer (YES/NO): NO